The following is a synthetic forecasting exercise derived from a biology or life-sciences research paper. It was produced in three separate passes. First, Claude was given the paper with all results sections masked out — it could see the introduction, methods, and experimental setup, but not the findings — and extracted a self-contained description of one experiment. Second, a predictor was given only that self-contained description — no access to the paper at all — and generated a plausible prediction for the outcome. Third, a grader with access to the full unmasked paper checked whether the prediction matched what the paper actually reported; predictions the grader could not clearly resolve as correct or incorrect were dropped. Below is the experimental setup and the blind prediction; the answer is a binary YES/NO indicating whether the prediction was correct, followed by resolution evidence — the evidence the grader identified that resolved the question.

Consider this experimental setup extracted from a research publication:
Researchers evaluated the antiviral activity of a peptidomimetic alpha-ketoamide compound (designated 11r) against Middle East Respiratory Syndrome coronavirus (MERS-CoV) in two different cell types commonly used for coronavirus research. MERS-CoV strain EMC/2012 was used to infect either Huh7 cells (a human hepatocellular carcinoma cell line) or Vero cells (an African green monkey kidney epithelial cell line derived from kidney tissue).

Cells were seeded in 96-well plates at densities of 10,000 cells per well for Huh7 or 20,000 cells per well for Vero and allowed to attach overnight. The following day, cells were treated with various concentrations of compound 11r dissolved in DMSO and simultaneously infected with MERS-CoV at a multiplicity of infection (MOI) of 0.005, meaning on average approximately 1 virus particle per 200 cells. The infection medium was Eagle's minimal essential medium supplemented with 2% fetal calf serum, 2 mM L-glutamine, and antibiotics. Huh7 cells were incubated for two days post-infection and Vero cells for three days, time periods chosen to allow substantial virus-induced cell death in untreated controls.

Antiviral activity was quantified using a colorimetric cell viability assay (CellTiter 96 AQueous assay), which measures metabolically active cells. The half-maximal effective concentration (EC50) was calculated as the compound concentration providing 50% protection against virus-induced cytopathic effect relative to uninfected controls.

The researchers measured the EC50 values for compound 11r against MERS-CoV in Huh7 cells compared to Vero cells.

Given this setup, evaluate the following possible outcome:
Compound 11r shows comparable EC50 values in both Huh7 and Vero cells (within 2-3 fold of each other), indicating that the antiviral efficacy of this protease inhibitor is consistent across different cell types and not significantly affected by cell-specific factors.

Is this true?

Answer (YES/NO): NO